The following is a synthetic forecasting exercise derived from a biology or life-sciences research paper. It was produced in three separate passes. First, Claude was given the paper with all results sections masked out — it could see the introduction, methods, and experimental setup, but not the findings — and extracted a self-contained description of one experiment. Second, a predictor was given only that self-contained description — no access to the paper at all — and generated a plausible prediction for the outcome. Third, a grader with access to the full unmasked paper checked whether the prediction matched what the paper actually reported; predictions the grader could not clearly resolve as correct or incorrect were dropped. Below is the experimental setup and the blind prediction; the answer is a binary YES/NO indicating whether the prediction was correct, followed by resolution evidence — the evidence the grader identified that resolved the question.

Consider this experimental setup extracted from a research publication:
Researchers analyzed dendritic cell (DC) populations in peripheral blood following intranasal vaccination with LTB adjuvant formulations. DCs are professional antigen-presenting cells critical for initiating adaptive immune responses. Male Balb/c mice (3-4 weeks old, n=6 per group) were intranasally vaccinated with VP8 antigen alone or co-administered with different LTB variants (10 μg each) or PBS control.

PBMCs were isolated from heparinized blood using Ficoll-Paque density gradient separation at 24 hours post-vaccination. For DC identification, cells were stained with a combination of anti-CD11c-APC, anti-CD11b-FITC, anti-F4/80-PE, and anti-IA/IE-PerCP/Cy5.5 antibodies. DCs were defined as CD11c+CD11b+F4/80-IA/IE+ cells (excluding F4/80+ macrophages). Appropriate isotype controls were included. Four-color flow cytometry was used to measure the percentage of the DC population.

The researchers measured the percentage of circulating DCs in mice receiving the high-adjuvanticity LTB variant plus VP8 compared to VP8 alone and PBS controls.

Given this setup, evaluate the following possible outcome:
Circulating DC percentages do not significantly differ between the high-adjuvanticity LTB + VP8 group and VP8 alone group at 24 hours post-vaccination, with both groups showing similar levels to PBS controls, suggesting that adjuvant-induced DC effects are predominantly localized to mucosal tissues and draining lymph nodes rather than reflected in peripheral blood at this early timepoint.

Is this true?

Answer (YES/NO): NO